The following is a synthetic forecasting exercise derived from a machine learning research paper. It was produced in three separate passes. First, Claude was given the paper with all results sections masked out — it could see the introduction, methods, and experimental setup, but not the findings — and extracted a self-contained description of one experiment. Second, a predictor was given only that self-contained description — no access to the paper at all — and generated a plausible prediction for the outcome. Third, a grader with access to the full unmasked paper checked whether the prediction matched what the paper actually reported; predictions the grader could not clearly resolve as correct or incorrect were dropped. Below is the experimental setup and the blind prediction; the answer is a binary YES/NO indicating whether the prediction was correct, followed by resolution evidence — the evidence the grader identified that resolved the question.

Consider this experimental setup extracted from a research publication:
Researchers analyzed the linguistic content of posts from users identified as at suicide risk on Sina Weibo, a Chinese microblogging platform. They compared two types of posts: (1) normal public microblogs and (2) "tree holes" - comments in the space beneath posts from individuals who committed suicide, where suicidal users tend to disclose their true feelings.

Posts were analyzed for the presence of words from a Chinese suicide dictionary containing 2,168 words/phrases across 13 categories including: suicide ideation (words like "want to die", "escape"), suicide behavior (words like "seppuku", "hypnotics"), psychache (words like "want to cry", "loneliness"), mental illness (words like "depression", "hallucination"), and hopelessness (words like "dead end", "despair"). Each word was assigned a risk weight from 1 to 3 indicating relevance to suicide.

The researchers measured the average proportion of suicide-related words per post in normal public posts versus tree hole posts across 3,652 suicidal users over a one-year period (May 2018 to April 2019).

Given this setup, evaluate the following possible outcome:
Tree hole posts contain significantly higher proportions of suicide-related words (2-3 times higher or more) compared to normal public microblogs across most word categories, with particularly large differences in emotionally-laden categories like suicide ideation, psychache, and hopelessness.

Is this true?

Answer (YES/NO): NO